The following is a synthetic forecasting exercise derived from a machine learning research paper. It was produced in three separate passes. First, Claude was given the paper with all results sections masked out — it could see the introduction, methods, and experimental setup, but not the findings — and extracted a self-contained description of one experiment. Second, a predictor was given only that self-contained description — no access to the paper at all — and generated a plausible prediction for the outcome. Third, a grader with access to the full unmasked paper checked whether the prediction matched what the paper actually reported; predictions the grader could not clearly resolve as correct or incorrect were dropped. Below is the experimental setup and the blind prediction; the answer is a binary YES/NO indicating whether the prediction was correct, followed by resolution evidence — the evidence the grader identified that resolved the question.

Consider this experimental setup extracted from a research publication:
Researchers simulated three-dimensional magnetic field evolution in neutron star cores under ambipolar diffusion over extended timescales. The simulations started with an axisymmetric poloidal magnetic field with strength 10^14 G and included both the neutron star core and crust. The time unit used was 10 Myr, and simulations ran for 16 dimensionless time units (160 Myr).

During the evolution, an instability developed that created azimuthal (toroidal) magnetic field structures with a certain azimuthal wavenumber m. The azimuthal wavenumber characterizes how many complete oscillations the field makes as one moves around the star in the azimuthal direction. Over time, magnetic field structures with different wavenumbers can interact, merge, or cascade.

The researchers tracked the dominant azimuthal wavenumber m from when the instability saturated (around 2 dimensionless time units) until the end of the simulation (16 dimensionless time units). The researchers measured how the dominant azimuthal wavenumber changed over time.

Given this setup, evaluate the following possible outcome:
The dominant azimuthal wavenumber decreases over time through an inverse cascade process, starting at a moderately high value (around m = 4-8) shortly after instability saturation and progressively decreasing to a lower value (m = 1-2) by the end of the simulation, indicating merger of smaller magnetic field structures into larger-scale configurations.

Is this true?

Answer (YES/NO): NO